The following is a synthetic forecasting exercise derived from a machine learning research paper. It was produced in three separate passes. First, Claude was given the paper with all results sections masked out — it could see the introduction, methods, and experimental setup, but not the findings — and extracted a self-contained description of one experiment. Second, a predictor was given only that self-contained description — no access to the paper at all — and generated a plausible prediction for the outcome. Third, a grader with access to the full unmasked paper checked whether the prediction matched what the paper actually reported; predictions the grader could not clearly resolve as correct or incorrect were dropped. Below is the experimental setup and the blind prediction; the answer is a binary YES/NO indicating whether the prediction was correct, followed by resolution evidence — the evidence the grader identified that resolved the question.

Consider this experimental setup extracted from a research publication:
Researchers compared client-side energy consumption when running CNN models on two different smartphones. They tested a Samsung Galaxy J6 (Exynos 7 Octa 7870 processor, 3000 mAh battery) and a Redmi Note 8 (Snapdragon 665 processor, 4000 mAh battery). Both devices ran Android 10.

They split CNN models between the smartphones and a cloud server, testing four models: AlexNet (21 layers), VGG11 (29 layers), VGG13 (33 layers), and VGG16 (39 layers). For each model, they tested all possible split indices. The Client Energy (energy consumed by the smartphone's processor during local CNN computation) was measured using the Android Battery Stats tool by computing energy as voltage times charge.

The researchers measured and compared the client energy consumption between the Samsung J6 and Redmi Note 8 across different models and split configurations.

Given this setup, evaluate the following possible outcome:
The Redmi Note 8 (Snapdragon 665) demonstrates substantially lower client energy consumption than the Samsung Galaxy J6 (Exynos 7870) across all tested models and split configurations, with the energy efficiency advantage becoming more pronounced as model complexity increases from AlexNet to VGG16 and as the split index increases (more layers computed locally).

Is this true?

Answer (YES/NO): NO